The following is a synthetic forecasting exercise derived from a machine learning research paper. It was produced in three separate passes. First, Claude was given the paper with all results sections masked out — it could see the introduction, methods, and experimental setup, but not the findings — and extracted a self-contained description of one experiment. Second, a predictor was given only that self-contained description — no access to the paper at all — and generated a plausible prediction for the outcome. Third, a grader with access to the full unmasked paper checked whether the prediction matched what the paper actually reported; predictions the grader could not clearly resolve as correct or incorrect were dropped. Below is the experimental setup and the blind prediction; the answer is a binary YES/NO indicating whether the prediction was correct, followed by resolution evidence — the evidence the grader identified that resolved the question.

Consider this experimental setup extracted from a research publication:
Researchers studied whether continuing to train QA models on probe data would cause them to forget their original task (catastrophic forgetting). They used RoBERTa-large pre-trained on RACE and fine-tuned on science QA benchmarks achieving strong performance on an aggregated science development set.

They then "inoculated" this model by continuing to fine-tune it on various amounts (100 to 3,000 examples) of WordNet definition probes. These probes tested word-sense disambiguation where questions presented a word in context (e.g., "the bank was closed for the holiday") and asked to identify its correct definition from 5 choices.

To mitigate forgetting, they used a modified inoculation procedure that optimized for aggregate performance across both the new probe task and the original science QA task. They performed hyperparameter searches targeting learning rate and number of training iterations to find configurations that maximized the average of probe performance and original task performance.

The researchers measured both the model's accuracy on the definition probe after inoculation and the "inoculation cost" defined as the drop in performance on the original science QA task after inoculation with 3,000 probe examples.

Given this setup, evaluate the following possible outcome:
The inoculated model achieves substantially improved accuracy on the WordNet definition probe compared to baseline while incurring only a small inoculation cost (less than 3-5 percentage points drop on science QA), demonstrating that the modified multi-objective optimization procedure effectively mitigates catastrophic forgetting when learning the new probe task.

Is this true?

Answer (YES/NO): YES